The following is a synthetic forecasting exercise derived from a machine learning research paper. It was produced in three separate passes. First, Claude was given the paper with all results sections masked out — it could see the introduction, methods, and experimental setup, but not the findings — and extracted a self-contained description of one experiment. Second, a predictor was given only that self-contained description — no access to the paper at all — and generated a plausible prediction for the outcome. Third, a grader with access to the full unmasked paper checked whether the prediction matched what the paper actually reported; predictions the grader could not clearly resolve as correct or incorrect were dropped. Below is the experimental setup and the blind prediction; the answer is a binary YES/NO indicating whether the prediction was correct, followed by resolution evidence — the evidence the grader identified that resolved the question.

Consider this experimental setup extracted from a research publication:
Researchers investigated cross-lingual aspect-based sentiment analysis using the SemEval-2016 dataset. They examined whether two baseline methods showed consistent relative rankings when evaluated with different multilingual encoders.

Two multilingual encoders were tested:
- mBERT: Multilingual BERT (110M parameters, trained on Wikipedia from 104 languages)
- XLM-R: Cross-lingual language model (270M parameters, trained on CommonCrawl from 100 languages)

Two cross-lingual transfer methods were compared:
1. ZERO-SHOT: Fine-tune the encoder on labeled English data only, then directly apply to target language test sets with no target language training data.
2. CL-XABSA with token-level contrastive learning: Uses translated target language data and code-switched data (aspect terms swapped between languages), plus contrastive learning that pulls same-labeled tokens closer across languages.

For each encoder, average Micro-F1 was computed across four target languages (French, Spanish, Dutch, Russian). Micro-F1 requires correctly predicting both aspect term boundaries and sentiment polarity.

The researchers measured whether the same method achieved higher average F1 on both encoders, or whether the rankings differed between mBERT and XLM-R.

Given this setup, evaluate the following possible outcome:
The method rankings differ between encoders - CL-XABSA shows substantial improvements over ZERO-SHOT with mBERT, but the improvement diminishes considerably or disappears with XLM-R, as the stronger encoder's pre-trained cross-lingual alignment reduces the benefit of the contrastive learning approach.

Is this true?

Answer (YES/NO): NO